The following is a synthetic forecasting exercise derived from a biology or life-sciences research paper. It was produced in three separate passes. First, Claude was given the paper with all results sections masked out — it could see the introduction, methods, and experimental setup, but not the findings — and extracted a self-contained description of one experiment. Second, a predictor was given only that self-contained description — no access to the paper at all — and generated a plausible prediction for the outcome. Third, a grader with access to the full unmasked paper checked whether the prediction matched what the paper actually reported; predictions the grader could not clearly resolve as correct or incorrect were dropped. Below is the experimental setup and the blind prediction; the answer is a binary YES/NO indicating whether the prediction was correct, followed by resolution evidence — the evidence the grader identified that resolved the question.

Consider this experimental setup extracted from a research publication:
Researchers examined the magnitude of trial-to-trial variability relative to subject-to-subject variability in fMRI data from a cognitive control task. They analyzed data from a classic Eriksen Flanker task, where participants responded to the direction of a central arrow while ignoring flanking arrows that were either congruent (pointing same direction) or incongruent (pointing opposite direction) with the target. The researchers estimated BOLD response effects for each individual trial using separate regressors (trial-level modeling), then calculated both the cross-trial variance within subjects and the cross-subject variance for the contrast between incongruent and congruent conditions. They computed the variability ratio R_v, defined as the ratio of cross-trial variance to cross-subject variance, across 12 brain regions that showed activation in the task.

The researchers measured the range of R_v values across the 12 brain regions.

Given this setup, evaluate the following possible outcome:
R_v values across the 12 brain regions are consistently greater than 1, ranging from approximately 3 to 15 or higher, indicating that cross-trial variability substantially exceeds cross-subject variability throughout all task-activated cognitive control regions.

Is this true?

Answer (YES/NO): NO